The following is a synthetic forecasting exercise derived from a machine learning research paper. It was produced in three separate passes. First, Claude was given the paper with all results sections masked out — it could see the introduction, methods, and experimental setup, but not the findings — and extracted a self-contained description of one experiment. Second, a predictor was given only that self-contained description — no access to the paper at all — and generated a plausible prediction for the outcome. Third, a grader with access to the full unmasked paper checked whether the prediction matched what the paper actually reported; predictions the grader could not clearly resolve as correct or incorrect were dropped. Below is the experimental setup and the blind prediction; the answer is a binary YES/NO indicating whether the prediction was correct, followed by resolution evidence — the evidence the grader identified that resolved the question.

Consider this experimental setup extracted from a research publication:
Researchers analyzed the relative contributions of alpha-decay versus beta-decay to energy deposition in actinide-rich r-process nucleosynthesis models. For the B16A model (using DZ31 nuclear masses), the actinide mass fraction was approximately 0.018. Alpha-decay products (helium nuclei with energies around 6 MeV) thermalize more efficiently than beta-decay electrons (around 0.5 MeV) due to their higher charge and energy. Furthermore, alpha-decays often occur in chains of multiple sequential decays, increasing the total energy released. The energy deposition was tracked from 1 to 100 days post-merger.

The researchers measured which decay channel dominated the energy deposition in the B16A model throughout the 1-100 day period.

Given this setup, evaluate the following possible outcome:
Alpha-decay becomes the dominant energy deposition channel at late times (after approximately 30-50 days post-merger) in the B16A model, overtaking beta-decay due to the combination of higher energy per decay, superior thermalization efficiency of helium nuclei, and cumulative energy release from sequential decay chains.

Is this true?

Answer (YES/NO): NO